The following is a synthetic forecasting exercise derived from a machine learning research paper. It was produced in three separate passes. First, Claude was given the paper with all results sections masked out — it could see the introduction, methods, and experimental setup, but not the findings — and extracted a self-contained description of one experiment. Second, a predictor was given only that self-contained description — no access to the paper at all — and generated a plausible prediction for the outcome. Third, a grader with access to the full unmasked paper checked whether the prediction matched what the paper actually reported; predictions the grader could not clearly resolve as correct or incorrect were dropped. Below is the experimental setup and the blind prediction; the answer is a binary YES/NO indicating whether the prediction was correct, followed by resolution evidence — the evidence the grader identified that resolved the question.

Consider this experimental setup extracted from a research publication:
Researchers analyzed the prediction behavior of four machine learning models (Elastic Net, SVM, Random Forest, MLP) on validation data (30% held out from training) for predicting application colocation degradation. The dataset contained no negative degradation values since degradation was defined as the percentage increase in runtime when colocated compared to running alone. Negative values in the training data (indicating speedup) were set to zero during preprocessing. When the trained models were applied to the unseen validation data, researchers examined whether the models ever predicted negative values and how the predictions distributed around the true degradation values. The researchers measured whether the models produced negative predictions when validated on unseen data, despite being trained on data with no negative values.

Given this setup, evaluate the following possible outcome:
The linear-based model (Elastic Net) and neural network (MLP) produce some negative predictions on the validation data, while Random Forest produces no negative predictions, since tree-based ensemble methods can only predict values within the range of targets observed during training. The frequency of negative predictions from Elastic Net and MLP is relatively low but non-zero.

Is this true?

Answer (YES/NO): NO